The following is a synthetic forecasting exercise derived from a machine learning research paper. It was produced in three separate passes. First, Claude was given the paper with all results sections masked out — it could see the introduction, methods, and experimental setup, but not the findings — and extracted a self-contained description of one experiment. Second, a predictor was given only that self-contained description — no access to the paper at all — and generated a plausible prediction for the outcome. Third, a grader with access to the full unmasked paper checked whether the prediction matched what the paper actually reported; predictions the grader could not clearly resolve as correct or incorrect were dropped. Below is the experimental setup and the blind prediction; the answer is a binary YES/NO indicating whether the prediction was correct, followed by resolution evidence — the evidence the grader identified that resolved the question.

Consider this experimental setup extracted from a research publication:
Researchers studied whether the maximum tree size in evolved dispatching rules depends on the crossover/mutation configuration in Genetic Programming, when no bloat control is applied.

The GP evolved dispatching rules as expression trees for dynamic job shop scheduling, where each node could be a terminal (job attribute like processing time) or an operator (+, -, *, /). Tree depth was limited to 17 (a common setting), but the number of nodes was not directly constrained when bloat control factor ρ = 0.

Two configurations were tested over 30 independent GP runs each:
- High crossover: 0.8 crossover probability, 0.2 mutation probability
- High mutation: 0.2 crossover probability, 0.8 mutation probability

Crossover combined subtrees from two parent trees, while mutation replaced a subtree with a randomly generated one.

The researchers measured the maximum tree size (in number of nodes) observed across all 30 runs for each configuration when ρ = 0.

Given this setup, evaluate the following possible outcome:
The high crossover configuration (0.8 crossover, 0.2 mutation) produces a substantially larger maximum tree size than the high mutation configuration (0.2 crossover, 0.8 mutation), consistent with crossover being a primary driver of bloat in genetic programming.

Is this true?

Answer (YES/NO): YES